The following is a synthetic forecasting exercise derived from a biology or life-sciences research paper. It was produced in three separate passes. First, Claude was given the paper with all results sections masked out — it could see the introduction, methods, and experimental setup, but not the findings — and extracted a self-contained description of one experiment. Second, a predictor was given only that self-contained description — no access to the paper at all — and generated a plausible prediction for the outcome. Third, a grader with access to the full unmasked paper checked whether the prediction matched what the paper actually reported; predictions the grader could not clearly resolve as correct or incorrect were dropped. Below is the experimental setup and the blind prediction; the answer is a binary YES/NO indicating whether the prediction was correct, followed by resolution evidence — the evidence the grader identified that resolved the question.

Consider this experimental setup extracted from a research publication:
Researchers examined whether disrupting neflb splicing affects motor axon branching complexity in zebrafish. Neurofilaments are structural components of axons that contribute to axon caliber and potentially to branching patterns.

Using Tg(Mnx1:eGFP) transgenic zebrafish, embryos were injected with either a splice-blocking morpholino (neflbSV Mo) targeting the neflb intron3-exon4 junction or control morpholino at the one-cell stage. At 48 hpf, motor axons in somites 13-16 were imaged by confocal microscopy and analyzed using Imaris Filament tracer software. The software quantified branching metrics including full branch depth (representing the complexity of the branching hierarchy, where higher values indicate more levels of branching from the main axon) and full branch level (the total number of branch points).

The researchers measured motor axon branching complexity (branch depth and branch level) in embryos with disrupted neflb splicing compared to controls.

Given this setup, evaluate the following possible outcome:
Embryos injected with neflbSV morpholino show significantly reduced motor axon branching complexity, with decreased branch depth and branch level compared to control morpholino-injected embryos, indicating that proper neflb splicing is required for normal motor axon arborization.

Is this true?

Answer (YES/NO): YES